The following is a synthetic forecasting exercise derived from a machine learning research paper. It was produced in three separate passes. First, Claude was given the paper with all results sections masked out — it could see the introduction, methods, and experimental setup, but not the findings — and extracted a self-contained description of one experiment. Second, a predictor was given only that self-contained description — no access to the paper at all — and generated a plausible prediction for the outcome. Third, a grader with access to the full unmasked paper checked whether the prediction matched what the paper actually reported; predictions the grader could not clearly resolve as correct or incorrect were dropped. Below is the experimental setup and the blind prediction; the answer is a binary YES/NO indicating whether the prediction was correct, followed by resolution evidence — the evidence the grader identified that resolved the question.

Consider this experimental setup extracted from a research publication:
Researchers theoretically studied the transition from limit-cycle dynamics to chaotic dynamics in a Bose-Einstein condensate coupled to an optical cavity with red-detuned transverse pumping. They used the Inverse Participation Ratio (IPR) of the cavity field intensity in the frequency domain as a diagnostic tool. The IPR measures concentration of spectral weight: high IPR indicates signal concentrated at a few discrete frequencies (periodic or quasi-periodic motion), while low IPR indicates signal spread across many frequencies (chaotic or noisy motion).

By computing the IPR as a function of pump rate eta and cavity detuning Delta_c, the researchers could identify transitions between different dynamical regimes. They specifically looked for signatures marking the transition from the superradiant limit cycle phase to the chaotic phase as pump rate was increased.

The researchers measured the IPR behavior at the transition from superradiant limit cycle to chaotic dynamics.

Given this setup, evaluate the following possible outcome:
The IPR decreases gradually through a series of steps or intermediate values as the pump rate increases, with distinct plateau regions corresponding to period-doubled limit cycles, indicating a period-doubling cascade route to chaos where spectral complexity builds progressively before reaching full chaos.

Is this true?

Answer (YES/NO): NO